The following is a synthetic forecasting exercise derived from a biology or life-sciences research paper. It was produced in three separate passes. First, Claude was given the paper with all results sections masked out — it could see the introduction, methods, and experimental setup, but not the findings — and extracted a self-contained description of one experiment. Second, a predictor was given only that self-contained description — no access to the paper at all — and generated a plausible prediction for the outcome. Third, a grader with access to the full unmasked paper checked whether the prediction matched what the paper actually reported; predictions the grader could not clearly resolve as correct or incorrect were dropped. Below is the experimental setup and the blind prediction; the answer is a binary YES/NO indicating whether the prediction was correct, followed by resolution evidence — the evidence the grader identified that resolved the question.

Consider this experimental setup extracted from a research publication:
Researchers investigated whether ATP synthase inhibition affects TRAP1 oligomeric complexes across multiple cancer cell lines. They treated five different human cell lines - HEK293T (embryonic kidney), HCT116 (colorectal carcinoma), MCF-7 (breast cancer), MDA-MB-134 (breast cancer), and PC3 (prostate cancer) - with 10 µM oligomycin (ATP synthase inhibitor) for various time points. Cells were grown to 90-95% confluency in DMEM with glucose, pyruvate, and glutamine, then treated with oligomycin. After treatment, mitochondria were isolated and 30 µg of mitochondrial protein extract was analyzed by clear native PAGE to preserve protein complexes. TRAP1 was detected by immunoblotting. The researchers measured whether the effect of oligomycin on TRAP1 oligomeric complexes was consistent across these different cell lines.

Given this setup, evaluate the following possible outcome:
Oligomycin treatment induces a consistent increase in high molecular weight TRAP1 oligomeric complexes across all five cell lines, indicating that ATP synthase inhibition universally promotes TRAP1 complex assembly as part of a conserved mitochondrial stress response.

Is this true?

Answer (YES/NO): YES